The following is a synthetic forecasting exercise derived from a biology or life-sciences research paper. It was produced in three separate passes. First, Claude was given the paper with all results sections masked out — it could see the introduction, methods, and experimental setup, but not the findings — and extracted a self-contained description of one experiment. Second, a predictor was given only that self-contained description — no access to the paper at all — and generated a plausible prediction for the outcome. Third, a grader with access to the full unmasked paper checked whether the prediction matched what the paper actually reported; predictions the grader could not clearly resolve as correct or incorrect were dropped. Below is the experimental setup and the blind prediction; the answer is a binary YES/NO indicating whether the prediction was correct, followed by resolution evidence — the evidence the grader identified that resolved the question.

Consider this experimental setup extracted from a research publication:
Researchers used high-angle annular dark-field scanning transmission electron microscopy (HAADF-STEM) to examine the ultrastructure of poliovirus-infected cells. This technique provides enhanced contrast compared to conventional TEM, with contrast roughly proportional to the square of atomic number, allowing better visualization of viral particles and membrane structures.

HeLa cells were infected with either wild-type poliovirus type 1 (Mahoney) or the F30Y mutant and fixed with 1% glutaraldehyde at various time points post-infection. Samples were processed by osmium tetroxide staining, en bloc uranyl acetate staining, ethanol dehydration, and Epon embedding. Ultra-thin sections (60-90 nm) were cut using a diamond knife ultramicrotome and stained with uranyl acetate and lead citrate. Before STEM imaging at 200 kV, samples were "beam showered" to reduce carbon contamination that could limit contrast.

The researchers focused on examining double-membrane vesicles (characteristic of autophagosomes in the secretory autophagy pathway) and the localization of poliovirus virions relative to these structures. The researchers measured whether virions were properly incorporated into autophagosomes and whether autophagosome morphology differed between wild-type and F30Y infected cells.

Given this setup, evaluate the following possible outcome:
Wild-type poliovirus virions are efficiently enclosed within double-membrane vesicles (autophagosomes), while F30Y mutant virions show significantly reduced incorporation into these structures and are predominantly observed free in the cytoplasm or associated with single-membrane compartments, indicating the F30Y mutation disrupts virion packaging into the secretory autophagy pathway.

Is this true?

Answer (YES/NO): NO